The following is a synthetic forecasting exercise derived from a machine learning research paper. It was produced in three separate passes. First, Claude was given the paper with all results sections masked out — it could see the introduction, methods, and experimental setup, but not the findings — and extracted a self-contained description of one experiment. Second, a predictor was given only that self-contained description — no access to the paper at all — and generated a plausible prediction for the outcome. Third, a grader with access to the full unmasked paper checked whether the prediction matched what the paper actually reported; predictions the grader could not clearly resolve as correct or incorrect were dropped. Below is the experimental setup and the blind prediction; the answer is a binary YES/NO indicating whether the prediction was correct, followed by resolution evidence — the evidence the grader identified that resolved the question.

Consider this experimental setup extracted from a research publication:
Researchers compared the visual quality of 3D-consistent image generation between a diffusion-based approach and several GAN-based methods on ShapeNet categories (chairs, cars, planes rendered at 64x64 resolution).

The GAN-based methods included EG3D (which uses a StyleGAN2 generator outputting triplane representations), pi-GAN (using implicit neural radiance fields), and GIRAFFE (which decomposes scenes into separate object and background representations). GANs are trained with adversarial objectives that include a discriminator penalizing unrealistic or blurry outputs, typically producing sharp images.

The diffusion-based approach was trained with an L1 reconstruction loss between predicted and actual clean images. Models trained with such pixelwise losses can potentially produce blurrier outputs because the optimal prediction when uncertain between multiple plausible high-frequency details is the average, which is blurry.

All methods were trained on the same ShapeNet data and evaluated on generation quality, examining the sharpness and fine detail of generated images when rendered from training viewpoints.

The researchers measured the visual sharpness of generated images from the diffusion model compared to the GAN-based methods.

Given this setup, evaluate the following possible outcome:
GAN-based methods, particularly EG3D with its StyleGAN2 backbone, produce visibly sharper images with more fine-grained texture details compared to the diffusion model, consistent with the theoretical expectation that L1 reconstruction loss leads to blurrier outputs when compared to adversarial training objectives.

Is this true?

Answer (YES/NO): YES